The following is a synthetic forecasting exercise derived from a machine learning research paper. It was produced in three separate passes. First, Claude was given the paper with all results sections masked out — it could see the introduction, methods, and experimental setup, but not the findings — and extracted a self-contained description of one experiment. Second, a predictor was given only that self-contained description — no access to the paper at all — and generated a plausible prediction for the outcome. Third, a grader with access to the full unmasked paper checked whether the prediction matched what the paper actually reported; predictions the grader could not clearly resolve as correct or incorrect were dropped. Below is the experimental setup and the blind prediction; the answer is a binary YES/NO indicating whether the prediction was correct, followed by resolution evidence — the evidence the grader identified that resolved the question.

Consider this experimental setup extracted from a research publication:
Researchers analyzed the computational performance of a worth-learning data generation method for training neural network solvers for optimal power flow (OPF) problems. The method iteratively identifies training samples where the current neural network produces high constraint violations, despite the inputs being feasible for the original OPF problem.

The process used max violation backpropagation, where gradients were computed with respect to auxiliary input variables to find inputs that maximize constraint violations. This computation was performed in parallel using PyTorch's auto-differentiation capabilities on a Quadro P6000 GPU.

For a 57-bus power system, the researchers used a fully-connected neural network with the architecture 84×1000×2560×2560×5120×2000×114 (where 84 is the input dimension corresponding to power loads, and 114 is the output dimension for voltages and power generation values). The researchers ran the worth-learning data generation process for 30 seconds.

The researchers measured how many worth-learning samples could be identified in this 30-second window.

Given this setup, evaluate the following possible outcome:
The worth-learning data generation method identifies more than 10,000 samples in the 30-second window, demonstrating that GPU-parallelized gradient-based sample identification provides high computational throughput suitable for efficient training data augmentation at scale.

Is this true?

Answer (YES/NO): NO